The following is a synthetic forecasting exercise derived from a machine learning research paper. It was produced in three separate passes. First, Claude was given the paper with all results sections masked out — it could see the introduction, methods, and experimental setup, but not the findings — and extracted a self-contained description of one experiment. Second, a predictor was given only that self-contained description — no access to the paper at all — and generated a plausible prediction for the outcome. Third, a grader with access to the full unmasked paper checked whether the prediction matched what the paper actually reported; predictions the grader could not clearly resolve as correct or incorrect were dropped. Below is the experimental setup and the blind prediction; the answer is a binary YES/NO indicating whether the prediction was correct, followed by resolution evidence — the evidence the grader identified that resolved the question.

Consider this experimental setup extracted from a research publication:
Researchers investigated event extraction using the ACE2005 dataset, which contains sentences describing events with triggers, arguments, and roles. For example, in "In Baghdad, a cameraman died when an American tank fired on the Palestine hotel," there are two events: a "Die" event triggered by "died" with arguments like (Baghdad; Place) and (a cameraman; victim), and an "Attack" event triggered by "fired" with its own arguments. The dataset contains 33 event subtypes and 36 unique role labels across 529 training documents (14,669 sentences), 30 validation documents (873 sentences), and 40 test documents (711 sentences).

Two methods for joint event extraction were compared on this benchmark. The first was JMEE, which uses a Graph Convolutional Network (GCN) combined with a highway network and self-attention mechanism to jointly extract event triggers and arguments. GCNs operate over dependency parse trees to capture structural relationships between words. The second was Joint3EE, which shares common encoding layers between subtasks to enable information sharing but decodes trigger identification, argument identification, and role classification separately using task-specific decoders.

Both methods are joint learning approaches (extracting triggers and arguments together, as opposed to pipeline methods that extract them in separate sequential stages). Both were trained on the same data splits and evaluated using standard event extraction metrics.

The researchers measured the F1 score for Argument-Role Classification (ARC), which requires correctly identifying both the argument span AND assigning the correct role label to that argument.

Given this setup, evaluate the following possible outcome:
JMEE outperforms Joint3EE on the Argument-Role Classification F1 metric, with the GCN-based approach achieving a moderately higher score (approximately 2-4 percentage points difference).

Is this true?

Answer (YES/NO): NO